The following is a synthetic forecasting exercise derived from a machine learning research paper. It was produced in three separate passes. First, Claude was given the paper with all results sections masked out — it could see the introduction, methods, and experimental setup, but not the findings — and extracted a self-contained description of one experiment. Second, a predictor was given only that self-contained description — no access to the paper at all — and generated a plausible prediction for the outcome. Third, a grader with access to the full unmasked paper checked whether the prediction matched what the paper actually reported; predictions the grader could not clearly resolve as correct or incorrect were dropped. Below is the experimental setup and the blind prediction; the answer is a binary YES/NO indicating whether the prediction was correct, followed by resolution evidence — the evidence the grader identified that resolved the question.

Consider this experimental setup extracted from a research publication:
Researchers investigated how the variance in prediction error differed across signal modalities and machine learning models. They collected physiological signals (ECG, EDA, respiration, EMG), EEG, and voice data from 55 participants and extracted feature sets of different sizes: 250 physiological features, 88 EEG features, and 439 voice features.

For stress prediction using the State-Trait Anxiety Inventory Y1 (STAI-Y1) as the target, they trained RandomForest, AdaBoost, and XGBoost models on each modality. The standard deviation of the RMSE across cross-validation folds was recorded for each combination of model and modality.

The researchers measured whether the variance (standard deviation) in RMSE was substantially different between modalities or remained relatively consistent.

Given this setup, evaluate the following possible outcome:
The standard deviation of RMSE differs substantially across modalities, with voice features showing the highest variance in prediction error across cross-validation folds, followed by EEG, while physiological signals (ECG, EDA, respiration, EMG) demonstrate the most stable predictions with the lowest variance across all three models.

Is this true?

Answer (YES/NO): NO